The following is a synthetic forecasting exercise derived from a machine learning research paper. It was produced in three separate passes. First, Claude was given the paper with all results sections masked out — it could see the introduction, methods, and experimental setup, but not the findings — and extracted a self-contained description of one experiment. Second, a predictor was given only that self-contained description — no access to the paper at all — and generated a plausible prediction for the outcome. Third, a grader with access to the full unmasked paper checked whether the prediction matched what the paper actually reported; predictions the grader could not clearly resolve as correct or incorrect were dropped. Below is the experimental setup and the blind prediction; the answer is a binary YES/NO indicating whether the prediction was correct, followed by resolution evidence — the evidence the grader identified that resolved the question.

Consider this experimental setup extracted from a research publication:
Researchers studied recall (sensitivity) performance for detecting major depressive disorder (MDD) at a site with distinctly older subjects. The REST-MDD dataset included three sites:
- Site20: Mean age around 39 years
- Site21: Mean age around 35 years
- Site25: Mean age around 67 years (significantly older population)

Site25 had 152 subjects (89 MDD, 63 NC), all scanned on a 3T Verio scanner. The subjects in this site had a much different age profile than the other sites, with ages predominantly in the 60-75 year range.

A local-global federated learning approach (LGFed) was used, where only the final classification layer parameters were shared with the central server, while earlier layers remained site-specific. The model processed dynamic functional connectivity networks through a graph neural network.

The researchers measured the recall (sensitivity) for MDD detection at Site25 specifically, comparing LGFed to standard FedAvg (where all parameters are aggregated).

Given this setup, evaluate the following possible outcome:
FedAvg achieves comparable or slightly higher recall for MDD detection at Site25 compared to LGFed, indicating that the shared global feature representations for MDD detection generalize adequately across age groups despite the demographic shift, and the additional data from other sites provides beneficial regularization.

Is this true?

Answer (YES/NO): NO